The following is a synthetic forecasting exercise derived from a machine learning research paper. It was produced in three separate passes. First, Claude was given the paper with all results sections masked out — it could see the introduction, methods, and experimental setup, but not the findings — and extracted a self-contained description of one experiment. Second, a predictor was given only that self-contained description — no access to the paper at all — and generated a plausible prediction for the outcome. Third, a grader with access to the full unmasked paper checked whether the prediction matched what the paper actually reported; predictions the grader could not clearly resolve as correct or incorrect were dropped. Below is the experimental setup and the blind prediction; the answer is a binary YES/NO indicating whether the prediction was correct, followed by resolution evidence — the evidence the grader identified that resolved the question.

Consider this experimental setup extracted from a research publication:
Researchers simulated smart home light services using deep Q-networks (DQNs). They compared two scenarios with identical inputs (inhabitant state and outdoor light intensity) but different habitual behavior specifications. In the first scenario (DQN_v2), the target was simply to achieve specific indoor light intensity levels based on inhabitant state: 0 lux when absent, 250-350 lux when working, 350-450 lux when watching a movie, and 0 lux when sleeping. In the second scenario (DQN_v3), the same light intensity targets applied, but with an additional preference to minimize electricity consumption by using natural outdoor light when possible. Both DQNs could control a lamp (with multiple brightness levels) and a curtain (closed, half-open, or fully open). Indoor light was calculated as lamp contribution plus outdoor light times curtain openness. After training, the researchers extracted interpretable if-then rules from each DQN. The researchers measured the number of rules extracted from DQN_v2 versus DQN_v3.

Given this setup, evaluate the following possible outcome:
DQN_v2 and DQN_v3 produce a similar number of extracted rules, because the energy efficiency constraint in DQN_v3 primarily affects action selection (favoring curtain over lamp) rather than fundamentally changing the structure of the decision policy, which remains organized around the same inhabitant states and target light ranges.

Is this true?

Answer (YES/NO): NO